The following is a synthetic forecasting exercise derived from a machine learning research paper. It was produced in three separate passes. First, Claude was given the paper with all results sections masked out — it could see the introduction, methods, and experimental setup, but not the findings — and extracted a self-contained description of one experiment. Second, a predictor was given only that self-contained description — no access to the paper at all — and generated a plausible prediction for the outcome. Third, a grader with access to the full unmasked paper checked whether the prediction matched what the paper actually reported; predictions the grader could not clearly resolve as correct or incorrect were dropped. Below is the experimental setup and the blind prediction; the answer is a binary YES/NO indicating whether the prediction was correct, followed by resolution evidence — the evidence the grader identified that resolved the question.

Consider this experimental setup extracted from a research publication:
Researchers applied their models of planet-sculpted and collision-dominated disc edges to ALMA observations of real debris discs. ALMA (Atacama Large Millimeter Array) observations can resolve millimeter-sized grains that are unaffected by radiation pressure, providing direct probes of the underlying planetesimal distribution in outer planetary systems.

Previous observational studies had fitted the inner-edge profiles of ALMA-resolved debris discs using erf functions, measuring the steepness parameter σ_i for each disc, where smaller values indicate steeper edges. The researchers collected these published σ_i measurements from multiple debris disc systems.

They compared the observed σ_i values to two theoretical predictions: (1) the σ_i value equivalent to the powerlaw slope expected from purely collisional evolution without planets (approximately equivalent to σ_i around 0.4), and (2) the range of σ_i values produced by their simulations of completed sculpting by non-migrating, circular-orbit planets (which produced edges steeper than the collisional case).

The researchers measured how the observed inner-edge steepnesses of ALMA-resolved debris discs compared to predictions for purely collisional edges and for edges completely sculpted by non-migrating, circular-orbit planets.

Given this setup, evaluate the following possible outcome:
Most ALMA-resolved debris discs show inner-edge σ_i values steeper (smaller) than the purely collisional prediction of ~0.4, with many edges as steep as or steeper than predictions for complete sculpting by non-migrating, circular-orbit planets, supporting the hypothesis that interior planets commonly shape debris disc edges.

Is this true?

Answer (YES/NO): NO